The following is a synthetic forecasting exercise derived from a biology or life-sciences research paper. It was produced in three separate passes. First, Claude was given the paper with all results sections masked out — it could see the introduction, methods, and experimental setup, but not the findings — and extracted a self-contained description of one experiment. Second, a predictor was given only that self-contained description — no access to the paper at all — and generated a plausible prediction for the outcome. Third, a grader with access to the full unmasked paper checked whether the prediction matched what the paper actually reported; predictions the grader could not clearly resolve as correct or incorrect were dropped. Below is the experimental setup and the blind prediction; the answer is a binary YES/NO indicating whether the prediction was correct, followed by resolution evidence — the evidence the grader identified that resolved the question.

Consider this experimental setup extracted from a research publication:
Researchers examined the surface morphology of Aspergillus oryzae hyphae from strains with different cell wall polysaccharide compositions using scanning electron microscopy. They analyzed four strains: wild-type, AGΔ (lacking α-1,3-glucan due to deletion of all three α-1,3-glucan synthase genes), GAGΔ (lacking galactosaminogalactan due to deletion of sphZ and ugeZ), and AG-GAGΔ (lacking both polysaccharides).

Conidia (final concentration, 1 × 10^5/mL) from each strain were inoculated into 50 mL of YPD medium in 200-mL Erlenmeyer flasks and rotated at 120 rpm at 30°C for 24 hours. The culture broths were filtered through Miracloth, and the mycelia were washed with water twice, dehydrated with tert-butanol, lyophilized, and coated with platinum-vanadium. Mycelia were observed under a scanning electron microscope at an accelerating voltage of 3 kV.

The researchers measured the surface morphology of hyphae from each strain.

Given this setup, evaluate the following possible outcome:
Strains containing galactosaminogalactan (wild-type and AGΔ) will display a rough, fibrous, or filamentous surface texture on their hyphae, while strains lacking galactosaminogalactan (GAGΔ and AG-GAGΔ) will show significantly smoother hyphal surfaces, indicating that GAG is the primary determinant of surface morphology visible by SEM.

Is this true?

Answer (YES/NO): YES